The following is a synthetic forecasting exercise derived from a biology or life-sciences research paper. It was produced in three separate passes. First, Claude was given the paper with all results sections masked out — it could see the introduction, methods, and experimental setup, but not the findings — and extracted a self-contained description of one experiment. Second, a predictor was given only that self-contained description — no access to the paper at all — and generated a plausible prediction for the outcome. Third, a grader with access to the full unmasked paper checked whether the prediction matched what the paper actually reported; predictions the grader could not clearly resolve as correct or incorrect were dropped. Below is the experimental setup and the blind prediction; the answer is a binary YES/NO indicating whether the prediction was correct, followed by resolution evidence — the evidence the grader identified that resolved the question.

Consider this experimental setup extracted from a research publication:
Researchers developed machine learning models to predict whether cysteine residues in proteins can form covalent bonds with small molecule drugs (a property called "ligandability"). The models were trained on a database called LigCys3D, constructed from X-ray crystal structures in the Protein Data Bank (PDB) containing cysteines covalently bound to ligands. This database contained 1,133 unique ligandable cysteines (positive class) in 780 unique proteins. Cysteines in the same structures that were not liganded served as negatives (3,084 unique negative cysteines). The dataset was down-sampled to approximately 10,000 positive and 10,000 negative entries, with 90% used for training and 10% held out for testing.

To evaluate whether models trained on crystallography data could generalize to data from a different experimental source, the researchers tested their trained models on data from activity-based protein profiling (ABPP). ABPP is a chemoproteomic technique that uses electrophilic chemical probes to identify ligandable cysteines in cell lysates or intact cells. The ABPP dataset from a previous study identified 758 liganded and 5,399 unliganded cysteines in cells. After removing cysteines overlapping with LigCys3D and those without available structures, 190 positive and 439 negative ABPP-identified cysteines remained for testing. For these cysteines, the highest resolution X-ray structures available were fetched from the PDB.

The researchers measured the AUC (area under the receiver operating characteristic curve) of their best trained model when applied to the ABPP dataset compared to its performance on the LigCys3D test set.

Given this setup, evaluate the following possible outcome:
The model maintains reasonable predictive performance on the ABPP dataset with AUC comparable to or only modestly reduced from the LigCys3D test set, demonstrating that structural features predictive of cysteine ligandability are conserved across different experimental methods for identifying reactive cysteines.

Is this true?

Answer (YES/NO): NO